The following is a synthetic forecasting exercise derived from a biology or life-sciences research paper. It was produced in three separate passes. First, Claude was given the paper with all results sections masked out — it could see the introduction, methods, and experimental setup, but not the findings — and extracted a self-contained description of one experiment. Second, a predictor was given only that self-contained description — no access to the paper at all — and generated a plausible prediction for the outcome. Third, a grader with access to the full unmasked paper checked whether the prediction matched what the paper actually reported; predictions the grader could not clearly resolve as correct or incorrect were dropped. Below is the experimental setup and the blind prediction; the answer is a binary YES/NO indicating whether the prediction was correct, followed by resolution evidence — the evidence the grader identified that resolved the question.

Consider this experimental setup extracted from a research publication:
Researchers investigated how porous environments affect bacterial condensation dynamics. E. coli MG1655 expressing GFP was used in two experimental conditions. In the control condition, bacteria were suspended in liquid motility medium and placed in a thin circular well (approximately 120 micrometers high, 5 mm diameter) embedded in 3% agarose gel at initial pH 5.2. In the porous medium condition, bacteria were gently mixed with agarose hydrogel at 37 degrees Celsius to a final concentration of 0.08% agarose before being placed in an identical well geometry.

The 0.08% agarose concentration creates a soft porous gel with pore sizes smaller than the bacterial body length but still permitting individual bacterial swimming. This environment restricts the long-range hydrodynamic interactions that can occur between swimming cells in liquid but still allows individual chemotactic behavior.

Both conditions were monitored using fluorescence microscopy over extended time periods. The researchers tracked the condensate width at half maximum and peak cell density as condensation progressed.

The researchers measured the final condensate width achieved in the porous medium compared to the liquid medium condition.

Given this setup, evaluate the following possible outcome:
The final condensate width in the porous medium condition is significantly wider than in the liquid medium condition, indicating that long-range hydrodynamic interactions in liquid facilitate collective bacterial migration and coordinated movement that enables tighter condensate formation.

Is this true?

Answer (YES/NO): NO